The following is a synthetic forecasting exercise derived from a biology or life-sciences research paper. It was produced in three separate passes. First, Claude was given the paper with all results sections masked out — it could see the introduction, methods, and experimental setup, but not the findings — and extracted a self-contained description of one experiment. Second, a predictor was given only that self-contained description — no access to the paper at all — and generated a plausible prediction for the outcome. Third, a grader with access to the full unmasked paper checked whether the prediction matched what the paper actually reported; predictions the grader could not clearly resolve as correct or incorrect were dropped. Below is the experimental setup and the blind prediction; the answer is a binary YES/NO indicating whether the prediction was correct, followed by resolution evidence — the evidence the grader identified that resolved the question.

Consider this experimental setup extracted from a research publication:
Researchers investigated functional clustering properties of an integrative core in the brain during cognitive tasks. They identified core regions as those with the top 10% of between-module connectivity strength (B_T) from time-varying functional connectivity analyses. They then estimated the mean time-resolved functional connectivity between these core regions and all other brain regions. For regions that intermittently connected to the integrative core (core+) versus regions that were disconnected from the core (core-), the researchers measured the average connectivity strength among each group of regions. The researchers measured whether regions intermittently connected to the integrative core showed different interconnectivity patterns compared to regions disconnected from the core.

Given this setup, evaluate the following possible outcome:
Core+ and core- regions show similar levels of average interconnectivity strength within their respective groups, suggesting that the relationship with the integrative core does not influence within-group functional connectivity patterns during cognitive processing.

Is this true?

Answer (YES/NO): NO